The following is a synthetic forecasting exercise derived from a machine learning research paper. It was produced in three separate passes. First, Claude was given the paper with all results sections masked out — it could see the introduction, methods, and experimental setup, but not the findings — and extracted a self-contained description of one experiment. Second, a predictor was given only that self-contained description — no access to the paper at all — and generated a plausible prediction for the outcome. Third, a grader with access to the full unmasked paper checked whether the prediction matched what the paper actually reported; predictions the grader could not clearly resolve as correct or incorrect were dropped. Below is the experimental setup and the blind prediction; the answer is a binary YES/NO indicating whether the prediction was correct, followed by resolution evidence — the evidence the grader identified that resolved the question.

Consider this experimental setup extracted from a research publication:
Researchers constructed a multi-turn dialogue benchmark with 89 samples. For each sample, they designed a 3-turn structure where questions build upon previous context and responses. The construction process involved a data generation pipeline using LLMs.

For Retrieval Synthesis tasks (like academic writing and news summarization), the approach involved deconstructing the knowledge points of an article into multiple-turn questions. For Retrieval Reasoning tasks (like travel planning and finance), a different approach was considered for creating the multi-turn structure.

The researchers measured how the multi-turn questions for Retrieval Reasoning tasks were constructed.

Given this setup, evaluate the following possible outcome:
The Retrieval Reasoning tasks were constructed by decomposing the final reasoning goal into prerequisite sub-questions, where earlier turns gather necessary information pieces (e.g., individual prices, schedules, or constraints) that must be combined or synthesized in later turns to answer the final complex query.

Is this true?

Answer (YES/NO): NO